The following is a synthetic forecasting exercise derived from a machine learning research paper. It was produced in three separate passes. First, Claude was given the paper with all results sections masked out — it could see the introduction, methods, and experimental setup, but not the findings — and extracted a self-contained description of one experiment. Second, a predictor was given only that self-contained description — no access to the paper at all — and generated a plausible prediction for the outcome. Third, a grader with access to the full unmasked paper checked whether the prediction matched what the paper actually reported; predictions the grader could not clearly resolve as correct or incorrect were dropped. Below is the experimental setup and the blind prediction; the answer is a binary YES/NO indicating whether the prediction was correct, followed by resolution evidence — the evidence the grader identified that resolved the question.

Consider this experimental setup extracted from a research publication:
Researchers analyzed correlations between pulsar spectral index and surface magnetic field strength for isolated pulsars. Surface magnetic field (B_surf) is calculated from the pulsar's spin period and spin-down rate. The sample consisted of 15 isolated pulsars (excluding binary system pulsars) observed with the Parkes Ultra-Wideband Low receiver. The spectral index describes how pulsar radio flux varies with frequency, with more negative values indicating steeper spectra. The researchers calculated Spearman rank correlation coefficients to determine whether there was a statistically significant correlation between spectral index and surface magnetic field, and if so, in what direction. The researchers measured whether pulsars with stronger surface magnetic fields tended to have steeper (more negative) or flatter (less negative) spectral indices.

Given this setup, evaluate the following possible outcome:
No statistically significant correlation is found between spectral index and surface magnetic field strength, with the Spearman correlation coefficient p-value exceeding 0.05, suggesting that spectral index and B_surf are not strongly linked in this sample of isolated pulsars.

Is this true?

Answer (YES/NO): NO